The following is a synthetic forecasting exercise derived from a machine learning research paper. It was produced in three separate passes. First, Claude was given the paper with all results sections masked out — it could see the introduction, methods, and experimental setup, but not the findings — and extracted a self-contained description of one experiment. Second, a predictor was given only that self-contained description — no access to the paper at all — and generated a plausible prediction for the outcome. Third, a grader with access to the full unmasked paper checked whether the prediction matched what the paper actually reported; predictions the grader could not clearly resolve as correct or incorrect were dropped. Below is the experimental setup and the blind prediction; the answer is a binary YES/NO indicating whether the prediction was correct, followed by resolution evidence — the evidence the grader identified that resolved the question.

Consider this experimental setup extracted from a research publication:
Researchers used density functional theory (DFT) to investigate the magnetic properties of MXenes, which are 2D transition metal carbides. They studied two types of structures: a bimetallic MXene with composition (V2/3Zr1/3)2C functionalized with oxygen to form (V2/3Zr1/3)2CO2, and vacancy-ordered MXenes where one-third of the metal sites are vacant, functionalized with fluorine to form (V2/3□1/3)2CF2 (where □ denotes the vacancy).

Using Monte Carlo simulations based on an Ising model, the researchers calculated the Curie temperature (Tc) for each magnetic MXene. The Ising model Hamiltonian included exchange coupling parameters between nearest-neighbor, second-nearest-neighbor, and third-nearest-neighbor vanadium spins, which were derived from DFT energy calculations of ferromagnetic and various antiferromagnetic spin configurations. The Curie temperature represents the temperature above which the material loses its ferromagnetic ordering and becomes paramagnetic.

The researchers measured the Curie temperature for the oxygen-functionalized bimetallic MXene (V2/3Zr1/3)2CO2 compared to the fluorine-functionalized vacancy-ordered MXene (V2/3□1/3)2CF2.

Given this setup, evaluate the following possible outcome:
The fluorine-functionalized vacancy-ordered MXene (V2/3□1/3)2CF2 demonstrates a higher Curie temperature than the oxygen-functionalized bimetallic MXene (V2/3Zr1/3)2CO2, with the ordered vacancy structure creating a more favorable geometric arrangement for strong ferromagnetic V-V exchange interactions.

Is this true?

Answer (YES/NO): NO